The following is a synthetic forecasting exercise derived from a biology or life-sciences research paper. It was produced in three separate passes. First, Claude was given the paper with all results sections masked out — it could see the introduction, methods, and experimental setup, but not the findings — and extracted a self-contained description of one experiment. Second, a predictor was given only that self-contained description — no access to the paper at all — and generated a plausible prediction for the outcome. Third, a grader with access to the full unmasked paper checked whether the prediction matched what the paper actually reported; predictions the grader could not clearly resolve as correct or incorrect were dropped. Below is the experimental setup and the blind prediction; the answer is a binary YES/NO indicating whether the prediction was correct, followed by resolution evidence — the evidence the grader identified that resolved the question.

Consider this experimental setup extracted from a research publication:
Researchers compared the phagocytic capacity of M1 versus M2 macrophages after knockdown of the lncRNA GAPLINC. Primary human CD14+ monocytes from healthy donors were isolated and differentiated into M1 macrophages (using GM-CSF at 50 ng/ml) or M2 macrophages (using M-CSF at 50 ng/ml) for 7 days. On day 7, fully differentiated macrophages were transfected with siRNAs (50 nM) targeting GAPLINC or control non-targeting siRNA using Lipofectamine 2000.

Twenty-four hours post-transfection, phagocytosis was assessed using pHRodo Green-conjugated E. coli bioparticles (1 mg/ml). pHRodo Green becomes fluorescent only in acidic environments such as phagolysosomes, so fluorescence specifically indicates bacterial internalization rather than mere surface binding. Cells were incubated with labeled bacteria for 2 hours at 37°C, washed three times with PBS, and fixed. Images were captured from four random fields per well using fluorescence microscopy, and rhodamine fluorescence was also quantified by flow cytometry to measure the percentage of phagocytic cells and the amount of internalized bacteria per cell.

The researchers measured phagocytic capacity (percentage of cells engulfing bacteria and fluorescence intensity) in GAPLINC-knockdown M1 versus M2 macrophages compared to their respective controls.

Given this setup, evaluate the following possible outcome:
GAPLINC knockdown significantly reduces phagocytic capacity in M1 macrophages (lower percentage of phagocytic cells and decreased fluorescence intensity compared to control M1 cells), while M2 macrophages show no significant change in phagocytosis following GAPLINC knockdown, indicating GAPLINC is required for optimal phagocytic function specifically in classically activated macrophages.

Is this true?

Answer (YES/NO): YES